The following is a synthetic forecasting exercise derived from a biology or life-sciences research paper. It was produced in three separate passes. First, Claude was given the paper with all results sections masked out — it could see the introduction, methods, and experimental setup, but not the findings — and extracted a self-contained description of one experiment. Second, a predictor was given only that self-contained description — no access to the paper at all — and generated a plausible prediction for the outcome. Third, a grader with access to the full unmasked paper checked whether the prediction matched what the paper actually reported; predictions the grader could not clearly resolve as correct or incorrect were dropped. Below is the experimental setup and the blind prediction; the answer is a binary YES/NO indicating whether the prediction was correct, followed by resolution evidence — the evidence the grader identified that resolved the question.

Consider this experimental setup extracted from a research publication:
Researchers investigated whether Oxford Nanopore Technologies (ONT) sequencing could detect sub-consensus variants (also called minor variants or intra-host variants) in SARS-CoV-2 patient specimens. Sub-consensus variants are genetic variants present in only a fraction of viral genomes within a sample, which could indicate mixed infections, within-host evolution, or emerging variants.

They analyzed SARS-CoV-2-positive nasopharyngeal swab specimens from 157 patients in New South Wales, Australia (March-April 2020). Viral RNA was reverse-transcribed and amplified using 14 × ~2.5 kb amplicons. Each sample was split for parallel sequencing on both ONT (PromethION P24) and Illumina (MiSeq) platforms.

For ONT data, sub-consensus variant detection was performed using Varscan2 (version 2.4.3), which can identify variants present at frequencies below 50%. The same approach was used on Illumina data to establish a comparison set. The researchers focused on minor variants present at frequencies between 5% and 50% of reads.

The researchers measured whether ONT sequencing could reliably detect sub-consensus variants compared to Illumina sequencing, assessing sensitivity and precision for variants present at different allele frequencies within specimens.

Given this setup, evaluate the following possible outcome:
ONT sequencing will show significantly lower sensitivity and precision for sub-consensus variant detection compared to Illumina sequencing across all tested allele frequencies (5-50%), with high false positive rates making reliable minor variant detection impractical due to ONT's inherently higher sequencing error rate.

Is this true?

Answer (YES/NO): NO